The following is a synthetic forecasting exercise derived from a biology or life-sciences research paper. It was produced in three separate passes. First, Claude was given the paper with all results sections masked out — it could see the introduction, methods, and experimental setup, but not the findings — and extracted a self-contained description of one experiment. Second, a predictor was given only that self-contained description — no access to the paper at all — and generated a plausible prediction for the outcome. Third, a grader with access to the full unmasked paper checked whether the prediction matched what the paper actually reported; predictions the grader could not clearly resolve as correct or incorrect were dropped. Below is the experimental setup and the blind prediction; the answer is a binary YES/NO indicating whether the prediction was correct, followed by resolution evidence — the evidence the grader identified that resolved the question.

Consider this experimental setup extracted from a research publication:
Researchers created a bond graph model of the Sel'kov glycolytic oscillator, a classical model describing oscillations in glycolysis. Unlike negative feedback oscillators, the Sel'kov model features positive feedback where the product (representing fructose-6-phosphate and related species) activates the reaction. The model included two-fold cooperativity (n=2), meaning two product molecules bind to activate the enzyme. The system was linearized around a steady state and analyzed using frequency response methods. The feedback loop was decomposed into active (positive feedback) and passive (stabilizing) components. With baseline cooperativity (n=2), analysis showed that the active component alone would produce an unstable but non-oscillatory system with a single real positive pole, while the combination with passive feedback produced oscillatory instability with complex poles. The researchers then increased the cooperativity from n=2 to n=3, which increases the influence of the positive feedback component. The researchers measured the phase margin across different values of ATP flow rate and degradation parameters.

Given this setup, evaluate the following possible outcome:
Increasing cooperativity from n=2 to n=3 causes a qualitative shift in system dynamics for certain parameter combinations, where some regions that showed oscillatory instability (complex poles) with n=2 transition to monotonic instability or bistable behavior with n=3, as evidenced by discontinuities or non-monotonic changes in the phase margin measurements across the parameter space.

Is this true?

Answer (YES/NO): NO